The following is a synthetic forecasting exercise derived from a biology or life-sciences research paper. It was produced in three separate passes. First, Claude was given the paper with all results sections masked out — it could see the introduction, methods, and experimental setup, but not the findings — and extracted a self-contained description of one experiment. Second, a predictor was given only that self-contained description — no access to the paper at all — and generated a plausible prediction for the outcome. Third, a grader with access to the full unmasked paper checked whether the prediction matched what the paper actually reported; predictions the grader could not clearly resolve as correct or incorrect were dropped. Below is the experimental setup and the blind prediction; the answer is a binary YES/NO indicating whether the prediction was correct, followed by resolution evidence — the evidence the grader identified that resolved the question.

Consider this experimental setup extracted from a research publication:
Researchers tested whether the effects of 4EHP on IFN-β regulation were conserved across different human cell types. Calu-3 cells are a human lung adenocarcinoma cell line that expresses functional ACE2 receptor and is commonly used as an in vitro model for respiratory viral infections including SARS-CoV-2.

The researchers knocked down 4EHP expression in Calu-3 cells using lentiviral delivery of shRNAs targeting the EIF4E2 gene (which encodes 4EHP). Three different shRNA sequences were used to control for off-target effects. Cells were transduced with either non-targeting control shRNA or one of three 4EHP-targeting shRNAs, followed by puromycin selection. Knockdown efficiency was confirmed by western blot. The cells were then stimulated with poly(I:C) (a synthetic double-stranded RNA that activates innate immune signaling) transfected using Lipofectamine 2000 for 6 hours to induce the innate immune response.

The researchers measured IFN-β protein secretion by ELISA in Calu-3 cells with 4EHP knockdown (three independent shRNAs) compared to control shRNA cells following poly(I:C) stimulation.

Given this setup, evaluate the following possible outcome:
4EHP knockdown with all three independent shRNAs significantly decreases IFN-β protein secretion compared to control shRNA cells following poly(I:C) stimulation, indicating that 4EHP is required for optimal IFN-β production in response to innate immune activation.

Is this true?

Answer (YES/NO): NO